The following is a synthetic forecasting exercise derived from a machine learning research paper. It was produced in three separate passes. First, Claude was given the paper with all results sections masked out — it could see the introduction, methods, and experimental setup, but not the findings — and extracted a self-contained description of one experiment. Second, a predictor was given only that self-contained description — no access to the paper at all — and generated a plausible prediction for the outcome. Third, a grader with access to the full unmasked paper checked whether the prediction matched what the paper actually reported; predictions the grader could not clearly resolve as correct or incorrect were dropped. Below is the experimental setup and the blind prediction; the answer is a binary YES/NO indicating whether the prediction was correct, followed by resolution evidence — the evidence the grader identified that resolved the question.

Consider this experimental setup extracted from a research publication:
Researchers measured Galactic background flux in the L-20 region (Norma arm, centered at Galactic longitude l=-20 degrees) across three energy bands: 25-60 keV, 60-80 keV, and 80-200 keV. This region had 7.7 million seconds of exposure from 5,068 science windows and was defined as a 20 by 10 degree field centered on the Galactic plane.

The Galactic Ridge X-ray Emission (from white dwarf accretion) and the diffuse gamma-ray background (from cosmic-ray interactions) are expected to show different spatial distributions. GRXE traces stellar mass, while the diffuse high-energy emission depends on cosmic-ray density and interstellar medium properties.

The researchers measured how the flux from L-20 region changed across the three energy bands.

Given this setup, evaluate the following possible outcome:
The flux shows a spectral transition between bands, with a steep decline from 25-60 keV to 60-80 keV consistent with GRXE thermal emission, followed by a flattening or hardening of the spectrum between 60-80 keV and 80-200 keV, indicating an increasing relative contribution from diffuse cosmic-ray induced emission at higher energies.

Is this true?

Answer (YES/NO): YES